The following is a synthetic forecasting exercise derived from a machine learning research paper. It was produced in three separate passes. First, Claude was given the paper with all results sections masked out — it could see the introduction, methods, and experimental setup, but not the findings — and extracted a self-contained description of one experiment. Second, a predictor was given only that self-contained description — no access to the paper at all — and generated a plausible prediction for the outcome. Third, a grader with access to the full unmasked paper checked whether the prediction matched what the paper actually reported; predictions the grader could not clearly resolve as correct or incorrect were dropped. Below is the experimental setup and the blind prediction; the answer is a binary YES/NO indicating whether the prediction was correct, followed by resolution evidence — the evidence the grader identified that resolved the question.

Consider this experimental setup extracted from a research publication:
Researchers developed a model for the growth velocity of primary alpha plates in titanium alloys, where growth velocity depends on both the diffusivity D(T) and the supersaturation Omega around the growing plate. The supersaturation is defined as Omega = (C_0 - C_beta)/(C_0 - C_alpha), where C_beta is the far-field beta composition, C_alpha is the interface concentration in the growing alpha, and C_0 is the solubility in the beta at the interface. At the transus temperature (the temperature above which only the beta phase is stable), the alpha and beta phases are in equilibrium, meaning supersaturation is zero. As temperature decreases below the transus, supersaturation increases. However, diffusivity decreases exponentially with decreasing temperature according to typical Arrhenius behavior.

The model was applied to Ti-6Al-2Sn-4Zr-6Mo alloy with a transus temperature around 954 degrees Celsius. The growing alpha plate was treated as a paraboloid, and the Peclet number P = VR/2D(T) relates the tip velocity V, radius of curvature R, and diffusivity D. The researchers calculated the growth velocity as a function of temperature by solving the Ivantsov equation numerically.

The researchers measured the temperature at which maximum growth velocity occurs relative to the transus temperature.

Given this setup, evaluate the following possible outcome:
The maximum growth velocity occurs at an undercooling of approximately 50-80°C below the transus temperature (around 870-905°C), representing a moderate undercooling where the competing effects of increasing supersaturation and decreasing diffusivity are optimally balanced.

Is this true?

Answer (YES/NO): NO